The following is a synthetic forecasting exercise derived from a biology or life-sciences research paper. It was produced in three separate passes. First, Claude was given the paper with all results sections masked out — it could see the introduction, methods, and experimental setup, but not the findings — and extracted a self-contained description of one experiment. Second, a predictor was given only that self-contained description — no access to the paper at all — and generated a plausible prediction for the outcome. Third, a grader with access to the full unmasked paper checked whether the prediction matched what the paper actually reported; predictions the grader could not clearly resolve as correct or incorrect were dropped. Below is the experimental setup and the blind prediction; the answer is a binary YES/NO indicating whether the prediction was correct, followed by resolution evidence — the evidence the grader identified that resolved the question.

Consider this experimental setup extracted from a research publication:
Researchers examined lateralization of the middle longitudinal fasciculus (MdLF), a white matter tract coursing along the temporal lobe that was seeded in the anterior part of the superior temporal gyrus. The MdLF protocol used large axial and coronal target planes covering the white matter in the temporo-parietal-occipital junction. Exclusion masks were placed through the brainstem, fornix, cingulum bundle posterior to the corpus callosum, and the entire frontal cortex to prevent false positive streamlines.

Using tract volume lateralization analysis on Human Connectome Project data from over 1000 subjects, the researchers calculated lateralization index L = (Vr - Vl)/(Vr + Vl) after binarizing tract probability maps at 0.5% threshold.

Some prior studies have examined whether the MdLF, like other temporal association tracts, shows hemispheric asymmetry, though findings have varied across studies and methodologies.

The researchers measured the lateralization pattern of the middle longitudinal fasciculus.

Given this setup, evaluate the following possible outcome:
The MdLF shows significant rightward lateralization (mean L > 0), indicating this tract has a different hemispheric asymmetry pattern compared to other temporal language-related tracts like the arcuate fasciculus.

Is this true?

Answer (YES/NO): YES